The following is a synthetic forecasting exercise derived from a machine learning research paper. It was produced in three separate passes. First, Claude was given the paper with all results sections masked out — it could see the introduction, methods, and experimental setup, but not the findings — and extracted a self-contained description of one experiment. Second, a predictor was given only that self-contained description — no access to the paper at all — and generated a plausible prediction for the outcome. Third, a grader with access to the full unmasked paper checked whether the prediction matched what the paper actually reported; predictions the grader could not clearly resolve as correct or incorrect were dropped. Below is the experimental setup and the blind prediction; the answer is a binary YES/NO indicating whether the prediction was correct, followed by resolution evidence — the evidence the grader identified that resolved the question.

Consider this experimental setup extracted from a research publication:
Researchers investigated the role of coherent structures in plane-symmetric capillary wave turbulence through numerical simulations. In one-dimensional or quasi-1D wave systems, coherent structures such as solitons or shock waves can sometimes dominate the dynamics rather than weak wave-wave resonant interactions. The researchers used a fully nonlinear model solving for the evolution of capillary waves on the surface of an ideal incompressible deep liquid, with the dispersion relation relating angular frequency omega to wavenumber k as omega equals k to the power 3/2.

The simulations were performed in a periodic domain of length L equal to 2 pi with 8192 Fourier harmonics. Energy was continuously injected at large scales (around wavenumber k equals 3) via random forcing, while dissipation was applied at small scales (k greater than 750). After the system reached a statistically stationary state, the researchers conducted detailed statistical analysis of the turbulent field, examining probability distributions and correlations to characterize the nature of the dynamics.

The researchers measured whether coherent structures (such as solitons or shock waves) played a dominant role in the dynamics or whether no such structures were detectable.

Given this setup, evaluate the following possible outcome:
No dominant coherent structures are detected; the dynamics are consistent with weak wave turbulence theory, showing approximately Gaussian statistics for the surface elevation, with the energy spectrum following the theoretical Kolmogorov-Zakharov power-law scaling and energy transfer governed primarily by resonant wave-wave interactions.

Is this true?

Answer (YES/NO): YES